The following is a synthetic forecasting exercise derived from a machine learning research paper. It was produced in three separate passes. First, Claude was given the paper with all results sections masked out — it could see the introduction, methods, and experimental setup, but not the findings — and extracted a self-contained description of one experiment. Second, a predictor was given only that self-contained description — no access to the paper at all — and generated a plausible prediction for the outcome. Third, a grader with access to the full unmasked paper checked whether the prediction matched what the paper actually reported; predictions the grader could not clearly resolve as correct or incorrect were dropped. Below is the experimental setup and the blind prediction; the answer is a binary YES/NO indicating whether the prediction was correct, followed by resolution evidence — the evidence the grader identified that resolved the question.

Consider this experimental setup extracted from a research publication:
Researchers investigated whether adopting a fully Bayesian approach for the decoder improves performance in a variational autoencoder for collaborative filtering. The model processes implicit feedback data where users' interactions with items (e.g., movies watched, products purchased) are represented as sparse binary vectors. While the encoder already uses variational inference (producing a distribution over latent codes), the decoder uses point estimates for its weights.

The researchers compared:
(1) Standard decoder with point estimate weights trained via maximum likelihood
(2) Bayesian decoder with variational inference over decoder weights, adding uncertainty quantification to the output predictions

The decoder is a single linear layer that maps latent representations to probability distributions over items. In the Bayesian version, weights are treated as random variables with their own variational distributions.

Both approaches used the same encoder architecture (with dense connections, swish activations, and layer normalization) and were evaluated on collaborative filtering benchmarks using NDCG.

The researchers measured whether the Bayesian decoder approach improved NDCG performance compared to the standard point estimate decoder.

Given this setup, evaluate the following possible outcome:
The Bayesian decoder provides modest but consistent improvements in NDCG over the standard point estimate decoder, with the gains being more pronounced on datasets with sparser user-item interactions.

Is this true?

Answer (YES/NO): NO